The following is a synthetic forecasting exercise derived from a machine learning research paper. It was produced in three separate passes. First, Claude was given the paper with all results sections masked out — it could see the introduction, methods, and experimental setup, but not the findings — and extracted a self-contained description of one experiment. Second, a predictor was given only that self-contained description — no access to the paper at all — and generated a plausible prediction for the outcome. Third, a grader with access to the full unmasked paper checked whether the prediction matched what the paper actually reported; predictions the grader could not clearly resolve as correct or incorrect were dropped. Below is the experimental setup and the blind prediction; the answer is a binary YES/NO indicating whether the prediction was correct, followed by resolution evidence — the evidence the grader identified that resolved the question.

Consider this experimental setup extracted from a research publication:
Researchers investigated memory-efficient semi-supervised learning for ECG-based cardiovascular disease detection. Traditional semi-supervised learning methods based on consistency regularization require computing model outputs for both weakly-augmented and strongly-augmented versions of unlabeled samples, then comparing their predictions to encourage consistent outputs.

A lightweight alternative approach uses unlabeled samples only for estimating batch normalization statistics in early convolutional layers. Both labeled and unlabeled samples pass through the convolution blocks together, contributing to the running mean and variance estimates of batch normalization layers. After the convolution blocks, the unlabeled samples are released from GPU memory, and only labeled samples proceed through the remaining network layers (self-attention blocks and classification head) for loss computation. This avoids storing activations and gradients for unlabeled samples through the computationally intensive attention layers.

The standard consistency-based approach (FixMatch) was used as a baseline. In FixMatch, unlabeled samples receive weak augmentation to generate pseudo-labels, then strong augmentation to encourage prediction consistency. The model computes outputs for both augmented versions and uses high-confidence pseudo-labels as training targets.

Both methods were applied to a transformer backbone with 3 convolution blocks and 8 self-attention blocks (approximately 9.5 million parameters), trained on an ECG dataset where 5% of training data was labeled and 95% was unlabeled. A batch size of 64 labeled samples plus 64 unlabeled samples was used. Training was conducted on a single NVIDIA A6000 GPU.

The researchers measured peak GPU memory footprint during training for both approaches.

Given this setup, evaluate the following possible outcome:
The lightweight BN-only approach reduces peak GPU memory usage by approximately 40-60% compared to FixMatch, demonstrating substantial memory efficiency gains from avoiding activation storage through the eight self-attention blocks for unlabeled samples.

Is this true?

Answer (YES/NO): YES